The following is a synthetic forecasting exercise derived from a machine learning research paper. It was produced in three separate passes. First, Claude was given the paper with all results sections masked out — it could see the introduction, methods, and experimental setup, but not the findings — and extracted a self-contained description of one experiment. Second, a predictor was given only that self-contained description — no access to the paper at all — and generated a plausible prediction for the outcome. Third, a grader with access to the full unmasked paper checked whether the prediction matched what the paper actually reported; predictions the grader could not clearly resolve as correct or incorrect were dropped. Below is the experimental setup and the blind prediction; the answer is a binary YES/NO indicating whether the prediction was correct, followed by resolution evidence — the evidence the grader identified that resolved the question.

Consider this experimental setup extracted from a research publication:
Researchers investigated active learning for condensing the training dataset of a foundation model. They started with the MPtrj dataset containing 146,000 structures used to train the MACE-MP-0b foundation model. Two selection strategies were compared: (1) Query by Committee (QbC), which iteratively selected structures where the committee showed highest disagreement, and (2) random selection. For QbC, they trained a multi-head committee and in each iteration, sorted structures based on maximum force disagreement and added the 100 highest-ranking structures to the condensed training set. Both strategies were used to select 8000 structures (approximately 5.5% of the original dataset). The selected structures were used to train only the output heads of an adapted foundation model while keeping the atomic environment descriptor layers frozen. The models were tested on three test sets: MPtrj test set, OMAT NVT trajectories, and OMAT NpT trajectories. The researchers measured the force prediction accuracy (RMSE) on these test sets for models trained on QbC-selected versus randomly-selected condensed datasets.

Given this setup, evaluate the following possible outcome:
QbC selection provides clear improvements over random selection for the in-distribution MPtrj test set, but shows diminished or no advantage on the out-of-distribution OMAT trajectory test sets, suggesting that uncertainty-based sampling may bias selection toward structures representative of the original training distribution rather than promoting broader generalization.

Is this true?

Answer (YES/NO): NO